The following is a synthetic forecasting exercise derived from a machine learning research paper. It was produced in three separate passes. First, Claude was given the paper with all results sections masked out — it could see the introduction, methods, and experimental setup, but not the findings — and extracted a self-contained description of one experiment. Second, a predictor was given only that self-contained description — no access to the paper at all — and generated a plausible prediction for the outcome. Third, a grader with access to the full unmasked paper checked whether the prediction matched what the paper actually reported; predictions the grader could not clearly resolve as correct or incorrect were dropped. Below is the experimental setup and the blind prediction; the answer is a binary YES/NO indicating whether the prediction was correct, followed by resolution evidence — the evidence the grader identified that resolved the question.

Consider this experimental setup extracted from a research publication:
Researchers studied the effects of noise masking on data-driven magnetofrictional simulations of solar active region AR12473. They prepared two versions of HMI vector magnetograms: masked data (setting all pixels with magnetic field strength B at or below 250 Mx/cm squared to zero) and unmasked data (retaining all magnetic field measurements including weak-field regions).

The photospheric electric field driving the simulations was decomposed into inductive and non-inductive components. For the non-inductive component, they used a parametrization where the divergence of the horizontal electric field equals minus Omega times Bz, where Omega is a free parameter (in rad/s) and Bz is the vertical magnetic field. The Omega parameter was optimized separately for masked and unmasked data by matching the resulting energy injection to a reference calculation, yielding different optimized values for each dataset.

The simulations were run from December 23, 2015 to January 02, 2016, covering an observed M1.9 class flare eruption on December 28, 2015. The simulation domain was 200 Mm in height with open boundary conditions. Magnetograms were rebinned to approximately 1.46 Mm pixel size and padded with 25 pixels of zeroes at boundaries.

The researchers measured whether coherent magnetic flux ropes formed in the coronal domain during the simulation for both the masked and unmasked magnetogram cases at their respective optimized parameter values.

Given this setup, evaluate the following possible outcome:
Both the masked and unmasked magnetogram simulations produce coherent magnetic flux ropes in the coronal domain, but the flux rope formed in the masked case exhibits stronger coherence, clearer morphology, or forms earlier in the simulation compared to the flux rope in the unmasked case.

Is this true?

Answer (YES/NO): YES